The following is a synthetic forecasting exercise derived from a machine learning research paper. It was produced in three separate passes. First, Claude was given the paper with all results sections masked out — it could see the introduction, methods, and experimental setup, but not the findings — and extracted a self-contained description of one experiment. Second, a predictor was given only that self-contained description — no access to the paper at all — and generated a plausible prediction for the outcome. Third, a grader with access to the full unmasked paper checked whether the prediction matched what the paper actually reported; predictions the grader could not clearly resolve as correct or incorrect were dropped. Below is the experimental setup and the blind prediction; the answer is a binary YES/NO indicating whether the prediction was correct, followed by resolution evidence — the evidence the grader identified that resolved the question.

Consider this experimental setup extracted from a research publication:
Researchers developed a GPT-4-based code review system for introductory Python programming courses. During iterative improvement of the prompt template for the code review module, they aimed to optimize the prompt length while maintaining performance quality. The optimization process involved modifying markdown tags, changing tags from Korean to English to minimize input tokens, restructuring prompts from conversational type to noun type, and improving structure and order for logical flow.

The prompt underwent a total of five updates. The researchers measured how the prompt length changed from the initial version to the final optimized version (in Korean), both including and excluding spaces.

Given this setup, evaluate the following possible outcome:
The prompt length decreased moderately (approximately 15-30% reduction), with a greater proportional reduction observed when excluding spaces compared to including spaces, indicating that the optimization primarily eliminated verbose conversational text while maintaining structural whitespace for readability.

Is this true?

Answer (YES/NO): NO